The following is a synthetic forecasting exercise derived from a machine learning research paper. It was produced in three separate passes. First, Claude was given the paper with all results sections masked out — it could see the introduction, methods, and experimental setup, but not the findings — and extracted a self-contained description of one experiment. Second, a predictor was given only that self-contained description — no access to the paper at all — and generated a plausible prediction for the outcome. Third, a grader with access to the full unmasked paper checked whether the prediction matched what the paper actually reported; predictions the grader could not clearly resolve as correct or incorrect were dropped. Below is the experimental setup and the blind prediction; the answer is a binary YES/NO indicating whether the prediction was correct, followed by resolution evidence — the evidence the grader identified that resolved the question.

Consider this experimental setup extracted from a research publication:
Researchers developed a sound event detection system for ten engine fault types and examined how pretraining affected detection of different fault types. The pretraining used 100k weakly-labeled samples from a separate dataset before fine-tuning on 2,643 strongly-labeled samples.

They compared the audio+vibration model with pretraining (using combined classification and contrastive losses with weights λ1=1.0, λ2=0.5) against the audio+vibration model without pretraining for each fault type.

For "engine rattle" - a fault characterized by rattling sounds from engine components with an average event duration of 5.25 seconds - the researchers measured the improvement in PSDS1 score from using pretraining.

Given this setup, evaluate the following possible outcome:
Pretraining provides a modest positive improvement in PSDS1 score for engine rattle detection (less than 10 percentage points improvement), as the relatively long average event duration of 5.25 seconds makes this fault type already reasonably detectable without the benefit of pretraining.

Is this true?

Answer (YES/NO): YES